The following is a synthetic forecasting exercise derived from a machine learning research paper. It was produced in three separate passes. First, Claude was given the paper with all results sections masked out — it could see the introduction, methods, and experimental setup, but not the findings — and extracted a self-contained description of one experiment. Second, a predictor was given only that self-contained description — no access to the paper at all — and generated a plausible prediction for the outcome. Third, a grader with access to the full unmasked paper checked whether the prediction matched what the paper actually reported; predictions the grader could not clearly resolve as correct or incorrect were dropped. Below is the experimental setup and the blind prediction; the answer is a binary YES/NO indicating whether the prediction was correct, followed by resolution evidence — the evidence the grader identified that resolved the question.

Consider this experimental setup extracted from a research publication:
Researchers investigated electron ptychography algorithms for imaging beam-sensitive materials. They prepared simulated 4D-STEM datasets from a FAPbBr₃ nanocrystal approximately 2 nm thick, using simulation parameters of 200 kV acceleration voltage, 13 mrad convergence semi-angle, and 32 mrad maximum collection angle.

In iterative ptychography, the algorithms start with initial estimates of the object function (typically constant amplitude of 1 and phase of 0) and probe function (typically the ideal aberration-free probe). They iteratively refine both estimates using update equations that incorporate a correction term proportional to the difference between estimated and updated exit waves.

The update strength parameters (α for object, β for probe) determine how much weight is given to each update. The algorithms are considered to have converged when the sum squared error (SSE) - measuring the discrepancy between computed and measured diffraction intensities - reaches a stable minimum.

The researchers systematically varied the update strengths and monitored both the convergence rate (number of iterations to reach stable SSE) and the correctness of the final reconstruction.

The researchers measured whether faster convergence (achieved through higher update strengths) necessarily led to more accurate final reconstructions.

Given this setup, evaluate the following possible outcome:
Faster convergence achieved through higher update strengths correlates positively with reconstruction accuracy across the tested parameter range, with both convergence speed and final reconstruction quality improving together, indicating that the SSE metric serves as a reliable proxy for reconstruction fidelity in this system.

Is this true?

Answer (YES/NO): NO